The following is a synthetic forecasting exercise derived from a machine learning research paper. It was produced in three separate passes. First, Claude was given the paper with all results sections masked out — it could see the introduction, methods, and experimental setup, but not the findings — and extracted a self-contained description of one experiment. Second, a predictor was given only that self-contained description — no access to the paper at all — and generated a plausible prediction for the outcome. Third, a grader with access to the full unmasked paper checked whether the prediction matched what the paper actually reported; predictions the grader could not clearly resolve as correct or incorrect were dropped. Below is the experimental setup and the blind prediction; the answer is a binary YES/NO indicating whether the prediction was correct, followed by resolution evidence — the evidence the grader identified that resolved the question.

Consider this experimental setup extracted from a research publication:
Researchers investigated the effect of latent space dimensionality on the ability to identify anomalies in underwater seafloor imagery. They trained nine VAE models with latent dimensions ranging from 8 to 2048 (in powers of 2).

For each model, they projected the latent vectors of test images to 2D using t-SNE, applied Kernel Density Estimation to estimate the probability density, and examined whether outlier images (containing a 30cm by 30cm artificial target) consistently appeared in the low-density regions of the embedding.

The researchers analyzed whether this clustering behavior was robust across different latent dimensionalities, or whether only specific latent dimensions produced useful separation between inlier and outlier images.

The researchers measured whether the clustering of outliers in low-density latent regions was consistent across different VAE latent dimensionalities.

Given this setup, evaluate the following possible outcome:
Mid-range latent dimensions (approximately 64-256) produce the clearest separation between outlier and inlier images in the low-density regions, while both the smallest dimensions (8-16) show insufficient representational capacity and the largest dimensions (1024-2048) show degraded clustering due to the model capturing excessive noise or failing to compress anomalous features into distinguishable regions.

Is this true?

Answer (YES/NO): NO